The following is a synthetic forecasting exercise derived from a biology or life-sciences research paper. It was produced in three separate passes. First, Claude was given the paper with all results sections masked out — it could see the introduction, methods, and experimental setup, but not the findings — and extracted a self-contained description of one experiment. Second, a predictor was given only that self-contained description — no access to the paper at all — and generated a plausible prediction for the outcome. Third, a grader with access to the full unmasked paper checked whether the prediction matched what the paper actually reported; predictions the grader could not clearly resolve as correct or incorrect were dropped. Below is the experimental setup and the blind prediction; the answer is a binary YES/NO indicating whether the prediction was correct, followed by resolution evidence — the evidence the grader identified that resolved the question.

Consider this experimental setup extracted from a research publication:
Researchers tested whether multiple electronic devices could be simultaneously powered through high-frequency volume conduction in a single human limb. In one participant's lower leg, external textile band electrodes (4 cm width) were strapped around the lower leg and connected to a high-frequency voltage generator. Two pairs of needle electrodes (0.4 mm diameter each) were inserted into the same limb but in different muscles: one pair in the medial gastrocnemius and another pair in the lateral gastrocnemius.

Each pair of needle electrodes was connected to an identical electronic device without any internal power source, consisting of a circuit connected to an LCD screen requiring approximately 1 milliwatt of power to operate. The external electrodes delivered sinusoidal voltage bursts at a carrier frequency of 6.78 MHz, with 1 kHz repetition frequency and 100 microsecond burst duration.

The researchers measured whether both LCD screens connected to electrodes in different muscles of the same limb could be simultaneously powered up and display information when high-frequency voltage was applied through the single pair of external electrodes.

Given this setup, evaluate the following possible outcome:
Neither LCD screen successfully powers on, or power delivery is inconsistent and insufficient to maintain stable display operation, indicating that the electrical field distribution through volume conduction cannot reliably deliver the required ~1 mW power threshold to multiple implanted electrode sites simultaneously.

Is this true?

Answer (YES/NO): NO